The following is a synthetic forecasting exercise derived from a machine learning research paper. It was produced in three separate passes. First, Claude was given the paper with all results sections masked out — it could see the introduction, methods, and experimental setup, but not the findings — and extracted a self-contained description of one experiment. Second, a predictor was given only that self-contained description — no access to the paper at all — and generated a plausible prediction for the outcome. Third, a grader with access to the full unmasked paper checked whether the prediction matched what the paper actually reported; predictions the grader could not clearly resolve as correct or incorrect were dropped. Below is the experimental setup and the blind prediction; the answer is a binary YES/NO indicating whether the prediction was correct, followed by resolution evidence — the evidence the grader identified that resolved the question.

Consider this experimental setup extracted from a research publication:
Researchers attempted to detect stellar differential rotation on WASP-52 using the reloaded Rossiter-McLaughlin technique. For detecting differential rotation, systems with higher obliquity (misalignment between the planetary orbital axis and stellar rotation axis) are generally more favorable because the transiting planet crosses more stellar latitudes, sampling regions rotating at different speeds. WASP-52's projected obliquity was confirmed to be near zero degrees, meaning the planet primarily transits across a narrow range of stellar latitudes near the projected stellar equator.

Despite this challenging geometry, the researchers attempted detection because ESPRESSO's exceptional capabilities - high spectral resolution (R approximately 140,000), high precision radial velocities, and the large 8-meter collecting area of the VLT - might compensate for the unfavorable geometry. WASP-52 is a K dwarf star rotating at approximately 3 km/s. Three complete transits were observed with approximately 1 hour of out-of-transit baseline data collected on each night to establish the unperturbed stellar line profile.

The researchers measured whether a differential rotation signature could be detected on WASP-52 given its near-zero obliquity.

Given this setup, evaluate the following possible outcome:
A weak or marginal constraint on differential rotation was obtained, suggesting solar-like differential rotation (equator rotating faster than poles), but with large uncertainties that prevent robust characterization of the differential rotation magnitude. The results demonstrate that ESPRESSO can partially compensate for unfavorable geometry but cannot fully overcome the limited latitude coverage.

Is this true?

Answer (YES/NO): NO